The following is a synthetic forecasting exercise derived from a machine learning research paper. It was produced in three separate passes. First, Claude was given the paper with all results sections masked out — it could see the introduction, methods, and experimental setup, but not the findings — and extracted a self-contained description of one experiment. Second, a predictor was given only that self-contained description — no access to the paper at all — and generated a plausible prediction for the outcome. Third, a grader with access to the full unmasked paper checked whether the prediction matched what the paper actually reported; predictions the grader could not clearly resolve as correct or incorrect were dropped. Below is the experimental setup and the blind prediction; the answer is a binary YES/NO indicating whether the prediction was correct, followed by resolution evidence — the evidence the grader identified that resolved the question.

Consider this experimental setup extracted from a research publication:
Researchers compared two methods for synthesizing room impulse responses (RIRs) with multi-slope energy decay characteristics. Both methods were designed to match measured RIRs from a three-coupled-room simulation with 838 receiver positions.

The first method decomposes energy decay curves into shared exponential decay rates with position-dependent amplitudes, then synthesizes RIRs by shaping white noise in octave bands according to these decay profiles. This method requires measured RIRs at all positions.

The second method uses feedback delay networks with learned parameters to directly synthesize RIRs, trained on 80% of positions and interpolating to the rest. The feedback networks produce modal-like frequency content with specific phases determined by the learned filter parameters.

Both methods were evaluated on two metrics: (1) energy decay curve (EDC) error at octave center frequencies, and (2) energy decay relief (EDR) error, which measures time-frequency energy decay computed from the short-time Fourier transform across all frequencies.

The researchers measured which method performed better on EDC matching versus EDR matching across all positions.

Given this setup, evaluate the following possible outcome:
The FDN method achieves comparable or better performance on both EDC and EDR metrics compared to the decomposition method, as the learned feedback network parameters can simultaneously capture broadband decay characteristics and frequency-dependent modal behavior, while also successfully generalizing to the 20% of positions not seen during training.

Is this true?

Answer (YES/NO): NO